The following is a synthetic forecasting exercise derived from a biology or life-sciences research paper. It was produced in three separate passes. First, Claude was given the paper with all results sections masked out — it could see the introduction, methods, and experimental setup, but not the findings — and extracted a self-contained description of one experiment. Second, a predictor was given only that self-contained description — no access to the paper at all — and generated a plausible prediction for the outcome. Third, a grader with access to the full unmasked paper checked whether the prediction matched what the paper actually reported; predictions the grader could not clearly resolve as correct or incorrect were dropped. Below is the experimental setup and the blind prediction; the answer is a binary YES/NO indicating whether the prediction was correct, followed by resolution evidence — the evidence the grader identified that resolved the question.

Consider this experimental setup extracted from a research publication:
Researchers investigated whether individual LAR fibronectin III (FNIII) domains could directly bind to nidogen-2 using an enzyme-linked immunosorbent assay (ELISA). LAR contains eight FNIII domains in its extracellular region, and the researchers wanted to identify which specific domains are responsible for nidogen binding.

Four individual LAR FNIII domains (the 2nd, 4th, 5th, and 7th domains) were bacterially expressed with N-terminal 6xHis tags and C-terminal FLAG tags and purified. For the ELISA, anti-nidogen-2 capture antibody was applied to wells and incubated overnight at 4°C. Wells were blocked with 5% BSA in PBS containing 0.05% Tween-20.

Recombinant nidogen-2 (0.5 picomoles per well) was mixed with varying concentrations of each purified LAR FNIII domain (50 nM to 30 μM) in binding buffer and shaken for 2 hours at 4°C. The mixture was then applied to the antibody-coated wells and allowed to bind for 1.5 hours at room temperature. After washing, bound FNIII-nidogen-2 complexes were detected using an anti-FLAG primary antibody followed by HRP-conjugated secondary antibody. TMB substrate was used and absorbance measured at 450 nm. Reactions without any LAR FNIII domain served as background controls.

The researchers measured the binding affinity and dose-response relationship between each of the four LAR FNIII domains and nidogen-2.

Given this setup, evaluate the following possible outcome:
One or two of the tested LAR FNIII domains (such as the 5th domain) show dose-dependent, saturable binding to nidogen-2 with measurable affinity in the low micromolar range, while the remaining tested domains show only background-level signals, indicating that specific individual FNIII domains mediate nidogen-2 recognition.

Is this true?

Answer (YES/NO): NO